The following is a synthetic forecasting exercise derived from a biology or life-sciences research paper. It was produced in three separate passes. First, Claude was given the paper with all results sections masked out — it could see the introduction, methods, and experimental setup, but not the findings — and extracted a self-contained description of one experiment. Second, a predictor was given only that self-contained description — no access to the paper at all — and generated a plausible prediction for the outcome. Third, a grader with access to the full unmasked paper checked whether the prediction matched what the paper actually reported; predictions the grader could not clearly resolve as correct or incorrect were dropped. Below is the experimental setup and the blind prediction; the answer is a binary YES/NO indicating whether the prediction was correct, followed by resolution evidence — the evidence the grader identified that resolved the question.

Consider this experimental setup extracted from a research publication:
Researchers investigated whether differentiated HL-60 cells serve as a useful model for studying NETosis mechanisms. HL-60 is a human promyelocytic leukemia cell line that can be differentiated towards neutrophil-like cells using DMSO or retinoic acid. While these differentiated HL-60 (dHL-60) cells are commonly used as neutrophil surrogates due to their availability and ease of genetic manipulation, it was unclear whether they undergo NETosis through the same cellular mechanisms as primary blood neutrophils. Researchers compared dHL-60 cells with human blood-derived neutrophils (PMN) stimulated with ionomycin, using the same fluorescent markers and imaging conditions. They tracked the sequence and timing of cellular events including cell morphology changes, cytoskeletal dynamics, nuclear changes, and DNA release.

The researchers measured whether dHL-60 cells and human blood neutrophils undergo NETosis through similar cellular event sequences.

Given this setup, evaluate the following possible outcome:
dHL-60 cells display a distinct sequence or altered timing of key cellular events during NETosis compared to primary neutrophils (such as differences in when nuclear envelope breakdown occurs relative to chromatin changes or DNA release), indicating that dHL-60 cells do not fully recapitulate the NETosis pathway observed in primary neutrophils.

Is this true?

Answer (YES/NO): NO